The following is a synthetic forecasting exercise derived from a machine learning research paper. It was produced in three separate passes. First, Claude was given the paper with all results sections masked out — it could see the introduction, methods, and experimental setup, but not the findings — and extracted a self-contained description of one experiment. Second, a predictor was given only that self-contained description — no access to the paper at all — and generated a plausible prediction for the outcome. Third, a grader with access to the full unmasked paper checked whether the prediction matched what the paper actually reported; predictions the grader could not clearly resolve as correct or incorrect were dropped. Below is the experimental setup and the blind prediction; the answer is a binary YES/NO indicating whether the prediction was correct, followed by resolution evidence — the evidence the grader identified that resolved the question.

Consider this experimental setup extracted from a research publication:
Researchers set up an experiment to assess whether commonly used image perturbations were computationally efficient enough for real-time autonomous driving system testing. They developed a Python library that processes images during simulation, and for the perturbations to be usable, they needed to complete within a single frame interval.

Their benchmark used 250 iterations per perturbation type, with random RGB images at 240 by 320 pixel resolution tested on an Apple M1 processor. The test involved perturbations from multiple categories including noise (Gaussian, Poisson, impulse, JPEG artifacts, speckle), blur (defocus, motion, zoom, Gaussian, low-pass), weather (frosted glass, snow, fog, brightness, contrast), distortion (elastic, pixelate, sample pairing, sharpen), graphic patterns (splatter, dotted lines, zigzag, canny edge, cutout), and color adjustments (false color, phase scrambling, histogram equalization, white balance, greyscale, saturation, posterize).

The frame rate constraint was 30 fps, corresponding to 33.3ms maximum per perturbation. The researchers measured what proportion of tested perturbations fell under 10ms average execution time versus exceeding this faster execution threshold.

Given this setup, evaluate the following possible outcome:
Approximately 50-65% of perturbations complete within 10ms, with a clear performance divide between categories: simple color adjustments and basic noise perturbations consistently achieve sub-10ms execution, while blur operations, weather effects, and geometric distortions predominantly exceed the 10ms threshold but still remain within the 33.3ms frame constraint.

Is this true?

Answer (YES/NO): NO